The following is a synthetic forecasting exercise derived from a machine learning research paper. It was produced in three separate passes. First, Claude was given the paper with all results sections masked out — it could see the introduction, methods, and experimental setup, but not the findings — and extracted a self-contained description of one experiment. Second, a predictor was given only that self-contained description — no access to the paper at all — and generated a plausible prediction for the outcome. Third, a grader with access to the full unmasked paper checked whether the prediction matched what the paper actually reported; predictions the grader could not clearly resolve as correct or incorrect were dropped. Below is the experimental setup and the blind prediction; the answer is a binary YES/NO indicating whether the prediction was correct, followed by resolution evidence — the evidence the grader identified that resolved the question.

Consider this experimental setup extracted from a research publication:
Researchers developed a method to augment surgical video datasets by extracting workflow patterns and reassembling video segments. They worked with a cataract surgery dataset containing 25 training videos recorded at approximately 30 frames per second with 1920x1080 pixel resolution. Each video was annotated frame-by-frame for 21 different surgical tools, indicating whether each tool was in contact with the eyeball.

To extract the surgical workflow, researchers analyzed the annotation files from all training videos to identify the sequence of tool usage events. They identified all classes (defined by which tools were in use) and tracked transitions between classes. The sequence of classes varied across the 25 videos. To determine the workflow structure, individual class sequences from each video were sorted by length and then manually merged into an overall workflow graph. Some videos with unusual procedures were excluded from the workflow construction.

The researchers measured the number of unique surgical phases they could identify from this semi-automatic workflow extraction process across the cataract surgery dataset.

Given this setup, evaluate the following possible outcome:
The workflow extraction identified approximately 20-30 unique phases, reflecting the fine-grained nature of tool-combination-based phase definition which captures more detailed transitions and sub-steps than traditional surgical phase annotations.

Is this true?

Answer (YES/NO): NO